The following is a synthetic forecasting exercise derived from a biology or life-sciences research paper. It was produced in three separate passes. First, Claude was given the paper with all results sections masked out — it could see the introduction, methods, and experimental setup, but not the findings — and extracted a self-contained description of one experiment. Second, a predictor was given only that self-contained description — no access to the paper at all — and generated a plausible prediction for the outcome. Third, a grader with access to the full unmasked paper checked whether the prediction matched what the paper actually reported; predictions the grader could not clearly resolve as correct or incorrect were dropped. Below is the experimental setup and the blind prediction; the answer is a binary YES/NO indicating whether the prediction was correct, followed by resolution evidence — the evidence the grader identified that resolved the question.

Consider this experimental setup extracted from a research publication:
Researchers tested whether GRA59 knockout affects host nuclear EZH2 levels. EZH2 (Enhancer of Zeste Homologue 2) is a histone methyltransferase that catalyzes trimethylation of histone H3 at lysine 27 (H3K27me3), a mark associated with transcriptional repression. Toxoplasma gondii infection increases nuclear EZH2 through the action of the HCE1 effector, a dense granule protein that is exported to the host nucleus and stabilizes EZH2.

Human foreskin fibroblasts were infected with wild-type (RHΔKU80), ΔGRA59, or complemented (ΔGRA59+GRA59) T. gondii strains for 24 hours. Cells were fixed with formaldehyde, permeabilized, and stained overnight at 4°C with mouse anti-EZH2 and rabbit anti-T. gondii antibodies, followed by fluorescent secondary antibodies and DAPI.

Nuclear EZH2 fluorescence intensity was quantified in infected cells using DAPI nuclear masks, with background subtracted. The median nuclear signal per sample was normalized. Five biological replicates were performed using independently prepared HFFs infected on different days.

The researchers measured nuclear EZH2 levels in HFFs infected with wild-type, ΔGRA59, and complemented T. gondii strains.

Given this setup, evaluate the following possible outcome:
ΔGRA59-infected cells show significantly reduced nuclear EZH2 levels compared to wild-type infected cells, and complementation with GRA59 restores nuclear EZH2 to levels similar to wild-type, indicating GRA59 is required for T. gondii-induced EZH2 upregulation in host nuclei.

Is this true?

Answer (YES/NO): YES